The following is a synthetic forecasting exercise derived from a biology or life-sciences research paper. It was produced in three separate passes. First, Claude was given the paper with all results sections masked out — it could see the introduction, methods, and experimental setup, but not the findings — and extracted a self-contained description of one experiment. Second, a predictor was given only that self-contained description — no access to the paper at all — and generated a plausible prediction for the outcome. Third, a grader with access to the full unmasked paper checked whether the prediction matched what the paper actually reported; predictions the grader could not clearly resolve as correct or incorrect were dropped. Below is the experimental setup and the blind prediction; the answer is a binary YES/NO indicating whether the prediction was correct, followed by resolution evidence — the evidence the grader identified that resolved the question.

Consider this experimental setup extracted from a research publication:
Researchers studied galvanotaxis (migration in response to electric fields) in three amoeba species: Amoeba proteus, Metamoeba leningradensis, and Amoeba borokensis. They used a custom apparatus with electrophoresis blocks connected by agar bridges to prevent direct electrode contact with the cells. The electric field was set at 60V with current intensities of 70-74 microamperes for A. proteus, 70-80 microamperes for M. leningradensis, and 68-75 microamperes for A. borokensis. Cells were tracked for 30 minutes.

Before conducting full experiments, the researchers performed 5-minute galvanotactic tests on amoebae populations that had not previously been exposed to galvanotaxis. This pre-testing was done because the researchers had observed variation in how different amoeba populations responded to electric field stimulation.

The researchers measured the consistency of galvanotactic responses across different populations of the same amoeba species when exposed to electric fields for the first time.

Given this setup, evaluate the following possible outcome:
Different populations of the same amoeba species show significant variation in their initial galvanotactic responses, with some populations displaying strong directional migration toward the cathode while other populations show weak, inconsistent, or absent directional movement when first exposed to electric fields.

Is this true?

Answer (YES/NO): YES